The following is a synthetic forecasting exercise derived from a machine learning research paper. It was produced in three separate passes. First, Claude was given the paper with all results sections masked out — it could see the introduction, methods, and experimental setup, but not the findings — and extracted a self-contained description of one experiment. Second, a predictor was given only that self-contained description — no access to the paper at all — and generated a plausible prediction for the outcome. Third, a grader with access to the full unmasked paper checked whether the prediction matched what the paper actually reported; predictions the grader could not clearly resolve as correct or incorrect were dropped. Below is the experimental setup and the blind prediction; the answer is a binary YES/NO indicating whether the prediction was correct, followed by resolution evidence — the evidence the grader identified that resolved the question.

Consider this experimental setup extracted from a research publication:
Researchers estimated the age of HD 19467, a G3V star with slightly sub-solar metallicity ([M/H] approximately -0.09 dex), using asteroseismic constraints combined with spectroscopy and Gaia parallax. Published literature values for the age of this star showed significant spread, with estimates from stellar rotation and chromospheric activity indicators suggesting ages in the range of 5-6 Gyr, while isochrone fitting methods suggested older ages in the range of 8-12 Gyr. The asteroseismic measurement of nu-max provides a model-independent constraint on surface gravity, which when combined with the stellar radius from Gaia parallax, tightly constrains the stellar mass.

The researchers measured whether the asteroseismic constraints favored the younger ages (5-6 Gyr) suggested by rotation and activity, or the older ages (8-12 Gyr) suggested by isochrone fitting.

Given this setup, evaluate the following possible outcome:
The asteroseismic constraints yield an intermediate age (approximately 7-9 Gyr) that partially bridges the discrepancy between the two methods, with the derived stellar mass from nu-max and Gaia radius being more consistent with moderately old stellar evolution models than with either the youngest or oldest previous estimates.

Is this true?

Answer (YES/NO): NO